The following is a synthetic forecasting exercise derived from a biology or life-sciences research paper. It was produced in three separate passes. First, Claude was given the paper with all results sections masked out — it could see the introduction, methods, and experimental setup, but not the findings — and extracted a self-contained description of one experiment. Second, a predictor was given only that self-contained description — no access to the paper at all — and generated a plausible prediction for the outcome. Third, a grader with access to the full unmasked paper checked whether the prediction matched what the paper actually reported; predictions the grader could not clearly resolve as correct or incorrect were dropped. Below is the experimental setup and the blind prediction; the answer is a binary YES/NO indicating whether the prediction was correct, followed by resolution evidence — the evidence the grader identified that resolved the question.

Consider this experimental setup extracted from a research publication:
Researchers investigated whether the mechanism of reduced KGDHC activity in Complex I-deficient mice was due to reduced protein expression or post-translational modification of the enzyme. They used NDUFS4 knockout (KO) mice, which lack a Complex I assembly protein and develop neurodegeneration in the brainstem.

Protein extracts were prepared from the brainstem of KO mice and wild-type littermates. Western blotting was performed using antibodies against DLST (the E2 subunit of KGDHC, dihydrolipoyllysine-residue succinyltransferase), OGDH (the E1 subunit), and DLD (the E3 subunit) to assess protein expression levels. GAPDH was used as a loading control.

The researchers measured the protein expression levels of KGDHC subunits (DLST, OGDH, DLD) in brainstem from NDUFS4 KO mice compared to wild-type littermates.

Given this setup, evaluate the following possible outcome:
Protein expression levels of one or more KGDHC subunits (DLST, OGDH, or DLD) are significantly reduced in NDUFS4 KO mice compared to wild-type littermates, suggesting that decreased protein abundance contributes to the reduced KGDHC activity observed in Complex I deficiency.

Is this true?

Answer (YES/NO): NO